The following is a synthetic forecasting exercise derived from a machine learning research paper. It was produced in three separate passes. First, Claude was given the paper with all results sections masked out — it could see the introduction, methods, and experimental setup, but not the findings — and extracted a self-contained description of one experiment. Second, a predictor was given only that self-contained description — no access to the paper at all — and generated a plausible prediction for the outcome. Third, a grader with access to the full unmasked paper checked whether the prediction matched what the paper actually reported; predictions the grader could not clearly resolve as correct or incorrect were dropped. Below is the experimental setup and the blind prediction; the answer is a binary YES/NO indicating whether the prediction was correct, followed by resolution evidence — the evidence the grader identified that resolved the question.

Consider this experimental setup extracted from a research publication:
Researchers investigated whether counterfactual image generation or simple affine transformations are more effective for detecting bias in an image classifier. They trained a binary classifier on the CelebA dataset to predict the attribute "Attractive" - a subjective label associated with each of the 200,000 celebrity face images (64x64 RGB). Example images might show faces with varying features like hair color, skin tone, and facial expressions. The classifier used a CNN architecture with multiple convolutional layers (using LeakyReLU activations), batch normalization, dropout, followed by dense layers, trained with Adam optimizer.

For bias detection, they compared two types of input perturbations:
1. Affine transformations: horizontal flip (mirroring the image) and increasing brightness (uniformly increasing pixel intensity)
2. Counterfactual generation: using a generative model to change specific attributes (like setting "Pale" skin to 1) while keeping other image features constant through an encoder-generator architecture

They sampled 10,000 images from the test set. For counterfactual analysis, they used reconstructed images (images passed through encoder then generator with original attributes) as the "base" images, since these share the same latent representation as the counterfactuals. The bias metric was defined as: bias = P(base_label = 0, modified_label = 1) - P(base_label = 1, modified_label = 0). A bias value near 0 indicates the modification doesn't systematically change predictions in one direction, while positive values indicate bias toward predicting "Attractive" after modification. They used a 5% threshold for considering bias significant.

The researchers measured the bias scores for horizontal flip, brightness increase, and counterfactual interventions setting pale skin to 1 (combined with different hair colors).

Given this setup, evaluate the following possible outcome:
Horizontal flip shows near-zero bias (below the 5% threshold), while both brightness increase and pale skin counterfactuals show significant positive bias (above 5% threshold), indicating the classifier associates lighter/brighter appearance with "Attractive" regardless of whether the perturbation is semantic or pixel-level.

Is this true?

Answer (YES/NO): NO